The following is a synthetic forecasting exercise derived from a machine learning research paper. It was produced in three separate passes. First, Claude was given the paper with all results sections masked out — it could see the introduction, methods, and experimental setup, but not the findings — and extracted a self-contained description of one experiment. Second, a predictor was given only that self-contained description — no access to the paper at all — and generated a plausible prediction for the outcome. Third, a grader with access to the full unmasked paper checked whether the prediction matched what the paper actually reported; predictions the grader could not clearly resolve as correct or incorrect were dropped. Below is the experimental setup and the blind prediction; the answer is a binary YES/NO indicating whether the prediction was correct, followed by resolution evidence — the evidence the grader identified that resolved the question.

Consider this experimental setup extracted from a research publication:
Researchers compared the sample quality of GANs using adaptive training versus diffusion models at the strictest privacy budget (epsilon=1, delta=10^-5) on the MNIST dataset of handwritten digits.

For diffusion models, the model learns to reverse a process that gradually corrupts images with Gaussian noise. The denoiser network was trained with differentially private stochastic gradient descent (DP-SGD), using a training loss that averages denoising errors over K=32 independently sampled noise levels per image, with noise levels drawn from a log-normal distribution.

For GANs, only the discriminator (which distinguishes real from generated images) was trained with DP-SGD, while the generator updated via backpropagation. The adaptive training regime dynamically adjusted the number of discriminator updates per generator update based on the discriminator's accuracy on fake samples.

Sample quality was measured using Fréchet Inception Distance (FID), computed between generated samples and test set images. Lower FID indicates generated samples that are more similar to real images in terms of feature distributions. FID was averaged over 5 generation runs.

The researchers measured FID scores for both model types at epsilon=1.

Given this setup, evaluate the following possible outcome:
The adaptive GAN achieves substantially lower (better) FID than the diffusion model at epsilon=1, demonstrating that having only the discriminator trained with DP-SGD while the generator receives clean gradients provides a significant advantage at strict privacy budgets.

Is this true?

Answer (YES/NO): NO